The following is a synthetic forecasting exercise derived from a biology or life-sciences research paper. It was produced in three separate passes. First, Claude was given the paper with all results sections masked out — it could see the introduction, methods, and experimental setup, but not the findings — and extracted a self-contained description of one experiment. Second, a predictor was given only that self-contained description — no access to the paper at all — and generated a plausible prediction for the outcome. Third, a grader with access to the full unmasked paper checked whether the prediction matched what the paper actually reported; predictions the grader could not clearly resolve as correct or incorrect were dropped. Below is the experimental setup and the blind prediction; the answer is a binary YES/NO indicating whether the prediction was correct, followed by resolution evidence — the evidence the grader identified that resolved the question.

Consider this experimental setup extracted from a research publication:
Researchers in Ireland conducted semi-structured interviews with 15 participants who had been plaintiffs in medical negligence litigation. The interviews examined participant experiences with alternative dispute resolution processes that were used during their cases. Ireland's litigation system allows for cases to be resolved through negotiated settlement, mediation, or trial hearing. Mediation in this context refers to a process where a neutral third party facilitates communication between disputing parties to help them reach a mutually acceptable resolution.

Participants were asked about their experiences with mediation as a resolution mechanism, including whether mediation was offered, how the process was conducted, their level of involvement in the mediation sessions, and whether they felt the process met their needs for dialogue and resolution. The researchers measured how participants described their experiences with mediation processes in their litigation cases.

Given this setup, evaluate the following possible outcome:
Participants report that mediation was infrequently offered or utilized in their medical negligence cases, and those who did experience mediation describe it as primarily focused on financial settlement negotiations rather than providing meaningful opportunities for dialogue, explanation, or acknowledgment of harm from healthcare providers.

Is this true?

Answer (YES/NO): YES